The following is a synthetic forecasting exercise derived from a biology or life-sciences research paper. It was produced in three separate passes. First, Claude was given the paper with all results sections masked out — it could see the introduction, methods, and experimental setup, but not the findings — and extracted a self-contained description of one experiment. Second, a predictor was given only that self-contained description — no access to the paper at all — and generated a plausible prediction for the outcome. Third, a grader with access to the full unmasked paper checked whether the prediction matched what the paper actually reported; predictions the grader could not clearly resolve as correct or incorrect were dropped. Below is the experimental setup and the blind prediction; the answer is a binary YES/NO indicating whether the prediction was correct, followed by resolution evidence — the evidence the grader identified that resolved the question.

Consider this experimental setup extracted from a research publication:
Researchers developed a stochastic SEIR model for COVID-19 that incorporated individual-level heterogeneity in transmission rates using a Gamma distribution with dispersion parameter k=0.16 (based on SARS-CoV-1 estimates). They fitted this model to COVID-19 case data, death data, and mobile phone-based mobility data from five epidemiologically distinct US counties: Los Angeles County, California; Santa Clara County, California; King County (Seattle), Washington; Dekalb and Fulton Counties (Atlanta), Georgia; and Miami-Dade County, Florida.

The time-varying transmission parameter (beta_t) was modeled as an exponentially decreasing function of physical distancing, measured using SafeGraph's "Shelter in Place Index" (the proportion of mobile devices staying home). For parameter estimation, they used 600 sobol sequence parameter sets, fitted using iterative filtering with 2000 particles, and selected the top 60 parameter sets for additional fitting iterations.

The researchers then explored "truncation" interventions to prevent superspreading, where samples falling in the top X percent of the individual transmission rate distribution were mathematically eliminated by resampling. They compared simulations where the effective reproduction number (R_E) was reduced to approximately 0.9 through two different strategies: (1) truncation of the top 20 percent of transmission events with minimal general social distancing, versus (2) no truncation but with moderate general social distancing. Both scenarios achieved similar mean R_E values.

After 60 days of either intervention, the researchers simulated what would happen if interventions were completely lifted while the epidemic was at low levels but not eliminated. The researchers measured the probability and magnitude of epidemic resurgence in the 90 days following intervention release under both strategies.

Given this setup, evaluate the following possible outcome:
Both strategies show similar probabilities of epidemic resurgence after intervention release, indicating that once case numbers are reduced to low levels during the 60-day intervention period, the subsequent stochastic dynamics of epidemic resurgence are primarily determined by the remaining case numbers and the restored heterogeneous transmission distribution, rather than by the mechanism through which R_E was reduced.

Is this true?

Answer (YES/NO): YES